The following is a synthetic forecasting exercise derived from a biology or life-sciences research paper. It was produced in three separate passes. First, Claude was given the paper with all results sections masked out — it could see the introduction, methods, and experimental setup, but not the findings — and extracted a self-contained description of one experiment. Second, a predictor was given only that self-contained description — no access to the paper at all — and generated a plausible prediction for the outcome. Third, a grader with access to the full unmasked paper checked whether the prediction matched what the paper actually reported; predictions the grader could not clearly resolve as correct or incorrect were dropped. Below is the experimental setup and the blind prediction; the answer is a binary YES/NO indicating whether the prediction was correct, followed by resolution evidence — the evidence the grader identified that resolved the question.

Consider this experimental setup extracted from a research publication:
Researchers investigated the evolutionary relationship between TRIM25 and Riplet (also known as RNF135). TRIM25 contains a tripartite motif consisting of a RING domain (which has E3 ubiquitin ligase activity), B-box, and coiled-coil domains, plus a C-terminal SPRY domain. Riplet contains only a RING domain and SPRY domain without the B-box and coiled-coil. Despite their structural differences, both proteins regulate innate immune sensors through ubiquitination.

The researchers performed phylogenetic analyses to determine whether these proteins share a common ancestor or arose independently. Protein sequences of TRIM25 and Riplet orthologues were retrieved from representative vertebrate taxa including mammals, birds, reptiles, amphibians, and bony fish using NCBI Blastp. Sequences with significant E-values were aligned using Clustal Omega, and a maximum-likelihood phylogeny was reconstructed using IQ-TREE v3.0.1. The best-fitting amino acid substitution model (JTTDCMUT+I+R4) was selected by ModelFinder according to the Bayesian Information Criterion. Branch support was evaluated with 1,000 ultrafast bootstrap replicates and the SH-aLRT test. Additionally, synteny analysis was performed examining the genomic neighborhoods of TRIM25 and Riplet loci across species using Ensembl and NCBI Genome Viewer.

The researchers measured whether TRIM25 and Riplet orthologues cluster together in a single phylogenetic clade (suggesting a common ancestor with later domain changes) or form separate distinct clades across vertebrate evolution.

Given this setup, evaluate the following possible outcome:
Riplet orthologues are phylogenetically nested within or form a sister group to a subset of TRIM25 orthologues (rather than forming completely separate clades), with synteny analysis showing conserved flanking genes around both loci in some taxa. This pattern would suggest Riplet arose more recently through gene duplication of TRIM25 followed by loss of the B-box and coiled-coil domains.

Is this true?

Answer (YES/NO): YES